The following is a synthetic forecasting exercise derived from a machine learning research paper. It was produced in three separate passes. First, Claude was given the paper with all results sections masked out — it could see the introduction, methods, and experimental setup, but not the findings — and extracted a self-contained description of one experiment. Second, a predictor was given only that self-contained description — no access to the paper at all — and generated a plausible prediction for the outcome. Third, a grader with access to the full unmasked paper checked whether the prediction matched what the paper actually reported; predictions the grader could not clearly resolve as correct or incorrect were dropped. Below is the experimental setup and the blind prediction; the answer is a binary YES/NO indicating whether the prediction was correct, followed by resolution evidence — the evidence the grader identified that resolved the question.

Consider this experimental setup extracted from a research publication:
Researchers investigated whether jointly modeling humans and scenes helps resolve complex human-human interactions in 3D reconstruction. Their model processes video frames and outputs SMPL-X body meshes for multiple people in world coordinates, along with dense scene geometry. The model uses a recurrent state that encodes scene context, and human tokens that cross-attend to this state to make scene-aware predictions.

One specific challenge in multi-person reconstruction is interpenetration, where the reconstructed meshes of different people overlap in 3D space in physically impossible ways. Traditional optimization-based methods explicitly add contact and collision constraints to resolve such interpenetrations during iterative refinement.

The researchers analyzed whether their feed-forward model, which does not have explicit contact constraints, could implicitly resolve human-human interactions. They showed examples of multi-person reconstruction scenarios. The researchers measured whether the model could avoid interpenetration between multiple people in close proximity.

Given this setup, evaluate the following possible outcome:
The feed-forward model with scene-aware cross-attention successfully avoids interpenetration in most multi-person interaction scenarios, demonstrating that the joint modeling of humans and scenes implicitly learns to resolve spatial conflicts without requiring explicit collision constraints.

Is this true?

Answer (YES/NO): NO